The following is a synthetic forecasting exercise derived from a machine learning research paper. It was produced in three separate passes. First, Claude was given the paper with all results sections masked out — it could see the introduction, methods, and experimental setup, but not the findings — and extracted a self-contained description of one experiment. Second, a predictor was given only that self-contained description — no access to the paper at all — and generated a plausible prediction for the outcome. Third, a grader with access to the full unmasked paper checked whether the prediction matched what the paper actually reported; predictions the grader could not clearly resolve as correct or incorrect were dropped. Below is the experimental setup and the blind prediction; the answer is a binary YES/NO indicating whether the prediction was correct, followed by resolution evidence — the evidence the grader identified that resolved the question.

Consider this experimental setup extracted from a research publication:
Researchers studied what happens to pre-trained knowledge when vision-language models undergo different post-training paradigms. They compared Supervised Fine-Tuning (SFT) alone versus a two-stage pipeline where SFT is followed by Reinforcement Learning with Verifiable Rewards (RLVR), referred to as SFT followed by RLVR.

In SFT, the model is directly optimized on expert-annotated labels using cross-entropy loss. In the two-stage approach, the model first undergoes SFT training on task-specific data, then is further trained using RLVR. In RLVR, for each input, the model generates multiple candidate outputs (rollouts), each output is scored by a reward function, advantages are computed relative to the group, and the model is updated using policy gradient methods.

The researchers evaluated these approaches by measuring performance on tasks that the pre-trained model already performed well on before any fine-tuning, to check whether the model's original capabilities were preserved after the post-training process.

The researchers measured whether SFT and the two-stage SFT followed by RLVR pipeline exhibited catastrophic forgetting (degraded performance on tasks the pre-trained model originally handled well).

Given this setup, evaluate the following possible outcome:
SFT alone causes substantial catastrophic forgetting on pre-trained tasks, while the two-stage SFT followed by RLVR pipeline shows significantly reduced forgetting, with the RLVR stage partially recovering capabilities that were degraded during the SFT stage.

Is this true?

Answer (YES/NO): NO